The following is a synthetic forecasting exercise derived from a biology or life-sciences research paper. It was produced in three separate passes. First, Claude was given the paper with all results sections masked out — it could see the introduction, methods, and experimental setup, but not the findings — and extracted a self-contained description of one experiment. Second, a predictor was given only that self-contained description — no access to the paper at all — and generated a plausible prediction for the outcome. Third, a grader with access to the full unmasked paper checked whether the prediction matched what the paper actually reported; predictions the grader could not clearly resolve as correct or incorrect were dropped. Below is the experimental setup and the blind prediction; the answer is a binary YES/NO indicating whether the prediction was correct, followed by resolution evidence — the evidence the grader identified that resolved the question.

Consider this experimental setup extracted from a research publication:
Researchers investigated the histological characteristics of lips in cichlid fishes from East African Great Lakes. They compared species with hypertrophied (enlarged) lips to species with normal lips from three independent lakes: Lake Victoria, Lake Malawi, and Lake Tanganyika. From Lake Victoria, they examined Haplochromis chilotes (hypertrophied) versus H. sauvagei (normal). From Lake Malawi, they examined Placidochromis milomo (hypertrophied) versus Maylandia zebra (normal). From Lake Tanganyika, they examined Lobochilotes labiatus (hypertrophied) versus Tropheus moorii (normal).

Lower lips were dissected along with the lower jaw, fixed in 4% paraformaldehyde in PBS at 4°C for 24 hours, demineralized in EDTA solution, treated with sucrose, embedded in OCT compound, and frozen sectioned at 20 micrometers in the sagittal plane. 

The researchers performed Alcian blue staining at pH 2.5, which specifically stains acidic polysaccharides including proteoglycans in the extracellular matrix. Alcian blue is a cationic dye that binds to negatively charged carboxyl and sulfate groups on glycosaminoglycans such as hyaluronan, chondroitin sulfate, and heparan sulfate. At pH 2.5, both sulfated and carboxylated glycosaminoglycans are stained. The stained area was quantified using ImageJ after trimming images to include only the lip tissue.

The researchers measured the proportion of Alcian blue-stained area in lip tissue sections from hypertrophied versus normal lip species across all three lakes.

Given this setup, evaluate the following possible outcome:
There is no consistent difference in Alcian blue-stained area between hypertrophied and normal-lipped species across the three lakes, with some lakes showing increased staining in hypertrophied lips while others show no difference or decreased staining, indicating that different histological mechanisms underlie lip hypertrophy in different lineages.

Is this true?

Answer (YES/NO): NO